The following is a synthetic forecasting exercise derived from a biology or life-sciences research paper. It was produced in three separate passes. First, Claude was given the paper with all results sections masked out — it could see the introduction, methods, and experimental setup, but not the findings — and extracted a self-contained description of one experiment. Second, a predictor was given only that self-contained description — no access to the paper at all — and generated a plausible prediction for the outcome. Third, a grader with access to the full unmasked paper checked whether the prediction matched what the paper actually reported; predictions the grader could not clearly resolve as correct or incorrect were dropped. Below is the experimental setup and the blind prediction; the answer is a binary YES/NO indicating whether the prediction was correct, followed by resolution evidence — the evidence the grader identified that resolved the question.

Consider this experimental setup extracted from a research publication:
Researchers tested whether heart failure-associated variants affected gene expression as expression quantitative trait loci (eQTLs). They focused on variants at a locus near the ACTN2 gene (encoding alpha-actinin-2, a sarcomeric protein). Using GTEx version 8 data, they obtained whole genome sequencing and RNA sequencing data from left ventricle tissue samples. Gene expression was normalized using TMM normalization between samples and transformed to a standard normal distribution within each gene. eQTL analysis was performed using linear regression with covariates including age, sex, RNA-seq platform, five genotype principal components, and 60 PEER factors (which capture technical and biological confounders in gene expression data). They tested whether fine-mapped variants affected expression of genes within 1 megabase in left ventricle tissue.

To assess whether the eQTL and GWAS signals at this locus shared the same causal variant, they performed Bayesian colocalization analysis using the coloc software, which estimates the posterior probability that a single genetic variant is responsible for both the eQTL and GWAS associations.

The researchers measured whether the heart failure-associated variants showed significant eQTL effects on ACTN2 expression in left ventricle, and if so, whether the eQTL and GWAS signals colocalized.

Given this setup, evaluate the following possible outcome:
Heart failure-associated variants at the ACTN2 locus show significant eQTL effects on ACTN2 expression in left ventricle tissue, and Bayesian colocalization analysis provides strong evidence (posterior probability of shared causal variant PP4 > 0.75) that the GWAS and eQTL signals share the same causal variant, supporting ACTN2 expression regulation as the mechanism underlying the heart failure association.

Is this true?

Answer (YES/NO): NO